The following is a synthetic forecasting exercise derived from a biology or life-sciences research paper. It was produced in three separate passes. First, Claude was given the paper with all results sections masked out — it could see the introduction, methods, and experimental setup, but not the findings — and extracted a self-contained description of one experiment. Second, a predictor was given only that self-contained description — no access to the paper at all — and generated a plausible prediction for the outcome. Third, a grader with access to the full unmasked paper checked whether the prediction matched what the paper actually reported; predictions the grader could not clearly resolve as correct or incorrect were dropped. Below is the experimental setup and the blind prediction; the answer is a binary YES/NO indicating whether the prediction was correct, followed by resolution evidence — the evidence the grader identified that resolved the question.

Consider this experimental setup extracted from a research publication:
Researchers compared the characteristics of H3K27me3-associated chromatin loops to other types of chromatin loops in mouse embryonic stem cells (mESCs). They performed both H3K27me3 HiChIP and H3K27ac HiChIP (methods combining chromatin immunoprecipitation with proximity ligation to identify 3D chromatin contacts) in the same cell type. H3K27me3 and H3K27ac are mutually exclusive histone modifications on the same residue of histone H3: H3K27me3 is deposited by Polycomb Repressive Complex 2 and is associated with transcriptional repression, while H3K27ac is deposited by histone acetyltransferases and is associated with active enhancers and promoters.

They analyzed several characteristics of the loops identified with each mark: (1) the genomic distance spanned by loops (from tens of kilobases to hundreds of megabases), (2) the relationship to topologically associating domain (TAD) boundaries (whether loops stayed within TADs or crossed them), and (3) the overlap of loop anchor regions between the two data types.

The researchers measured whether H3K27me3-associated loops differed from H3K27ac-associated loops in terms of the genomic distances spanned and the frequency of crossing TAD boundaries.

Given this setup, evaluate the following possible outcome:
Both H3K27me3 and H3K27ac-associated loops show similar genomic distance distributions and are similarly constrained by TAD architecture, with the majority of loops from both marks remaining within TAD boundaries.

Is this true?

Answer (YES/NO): NO